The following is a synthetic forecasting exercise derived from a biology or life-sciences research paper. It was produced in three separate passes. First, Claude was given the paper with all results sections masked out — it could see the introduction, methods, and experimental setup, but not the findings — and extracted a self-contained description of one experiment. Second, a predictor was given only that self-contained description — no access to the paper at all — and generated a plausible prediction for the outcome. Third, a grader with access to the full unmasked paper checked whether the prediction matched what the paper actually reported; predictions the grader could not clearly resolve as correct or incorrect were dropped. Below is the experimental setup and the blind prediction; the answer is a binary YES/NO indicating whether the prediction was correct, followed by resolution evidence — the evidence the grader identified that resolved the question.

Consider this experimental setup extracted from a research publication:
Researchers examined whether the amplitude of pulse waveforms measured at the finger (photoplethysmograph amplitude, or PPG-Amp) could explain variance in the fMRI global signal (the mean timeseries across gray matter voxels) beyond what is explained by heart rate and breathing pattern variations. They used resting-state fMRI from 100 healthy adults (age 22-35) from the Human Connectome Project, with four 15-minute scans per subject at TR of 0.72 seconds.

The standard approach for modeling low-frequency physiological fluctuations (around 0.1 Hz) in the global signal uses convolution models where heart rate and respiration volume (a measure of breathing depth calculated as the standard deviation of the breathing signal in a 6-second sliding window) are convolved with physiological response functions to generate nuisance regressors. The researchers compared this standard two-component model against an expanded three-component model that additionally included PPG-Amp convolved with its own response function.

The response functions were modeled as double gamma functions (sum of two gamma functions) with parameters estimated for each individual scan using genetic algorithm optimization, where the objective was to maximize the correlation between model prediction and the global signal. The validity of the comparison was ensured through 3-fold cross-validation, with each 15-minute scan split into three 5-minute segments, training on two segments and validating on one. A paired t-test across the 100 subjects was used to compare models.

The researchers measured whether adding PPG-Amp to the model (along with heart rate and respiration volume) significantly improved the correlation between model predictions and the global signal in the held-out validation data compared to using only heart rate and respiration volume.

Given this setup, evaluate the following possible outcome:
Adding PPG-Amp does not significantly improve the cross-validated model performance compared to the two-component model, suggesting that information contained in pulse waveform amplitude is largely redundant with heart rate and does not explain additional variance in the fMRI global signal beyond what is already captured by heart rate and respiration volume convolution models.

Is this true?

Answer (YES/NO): NO